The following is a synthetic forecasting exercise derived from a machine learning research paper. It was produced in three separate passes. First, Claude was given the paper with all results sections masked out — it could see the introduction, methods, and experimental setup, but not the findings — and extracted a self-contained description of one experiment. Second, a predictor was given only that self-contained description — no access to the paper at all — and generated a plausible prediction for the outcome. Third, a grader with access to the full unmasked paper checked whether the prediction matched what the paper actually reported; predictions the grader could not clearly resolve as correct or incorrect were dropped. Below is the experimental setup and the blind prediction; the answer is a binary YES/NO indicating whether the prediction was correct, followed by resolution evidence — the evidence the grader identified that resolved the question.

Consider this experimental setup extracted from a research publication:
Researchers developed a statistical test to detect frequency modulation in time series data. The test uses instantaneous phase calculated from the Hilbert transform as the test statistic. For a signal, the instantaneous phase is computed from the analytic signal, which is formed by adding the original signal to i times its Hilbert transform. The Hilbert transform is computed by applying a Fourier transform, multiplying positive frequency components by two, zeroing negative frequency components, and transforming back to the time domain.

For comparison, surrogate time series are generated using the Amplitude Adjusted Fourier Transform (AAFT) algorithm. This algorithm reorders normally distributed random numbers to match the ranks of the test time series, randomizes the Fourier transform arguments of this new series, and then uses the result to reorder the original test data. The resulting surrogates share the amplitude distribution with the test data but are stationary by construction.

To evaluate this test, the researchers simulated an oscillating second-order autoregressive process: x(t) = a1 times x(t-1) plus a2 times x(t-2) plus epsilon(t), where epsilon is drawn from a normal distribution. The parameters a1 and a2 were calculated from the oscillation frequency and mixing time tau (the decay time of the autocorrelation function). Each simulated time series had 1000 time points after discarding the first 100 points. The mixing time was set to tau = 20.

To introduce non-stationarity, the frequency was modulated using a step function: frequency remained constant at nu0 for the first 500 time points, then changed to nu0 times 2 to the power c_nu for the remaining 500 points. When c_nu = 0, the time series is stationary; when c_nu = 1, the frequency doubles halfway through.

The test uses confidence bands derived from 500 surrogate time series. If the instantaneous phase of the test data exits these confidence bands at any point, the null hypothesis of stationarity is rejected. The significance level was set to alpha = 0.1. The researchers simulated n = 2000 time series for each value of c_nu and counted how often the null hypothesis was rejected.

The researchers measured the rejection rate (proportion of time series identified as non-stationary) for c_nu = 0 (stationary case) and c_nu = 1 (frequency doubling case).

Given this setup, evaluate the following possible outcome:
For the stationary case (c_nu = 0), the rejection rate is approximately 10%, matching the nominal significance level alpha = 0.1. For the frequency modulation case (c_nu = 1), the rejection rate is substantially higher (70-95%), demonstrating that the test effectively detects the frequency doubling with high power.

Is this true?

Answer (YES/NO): NO